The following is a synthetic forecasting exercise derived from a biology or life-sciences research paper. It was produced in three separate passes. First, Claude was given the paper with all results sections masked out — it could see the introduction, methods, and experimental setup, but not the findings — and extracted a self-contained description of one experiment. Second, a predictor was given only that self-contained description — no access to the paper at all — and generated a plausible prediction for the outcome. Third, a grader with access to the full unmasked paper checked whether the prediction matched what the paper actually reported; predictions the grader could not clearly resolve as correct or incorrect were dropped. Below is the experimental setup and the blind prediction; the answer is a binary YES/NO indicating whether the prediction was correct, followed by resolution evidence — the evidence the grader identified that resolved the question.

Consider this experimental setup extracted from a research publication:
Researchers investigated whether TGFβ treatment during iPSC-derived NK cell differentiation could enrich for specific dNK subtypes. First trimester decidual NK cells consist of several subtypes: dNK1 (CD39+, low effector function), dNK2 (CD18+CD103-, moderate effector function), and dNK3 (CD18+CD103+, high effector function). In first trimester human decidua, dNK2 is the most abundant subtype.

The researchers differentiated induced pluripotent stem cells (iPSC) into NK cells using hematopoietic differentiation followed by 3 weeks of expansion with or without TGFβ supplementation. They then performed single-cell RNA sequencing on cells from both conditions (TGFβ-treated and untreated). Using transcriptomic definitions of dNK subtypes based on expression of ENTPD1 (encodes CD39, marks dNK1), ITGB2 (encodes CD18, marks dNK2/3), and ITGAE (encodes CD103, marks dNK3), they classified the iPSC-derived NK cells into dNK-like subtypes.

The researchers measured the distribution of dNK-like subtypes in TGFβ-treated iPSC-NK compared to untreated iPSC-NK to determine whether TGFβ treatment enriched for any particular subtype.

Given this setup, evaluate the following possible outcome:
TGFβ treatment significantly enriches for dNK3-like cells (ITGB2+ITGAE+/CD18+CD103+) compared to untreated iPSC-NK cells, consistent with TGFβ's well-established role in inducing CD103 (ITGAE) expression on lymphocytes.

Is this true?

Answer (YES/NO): NO